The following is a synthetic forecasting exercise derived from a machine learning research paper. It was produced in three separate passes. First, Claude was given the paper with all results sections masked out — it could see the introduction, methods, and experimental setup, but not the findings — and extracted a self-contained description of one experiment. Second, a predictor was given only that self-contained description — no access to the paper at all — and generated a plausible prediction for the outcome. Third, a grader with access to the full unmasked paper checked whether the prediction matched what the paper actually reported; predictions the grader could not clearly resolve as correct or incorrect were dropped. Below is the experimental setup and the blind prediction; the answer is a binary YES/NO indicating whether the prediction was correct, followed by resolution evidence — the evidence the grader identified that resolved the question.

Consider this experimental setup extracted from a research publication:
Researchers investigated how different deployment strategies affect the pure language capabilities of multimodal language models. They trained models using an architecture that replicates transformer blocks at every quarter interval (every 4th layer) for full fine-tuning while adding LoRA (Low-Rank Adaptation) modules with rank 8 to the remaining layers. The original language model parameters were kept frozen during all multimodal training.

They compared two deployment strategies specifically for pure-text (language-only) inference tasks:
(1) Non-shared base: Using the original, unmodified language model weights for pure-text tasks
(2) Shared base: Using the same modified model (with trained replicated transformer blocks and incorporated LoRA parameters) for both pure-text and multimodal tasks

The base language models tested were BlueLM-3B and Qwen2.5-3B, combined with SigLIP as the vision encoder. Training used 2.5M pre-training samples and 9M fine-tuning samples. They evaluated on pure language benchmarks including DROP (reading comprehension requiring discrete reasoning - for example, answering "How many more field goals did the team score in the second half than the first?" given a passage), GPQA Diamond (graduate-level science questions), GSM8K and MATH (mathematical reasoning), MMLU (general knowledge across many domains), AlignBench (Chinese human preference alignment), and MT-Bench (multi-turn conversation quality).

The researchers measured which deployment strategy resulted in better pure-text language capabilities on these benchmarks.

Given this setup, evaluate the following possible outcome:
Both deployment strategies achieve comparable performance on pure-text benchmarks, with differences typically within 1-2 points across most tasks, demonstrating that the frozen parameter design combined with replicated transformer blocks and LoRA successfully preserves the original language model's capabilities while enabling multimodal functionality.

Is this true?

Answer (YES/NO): NO